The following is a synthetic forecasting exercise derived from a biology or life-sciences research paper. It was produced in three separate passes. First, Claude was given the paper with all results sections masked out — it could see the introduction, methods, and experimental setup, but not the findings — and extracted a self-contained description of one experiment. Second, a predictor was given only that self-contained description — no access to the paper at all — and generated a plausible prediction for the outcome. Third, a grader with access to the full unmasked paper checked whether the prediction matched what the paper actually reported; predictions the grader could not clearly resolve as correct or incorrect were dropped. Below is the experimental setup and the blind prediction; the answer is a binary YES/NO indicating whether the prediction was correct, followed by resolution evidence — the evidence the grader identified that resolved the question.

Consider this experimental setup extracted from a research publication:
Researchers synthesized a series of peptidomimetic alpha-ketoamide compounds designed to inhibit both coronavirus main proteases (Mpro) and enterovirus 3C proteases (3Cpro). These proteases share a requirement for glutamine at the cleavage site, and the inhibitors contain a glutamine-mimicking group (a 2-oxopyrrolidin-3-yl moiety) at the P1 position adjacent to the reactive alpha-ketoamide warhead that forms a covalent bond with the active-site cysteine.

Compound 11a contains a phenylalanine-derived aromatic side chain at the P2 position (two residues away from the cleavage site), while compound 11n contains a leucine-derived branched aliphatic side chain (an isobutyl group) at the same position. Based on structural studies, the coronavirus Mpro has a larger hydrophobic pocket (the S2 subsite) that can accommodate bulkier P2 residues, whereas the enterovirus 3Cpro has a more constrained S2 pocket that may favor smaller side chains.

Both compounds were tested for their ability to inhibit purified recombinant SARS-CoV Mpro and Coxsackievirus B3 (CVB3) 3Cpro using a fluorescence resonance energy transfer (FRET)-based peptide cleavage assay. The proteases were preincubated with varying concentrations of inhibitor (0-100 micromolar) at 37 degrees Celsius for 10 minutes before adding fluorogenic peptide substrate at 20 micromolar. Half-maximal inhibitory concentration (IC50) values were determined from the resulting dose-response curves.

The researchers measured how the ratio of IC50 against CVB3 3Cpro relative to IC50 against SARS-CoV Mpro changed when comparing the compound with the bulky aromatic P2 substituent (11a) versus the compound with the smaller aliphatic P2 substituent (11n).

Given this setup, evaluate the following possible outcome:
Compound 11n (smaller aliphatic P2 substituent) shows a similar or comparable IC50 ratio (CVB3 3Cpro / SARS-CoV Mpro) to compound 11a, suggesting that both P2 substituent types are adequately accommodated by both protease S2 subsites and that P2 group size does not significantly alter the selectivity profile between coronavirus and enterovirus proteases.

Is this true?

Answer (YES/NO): NO